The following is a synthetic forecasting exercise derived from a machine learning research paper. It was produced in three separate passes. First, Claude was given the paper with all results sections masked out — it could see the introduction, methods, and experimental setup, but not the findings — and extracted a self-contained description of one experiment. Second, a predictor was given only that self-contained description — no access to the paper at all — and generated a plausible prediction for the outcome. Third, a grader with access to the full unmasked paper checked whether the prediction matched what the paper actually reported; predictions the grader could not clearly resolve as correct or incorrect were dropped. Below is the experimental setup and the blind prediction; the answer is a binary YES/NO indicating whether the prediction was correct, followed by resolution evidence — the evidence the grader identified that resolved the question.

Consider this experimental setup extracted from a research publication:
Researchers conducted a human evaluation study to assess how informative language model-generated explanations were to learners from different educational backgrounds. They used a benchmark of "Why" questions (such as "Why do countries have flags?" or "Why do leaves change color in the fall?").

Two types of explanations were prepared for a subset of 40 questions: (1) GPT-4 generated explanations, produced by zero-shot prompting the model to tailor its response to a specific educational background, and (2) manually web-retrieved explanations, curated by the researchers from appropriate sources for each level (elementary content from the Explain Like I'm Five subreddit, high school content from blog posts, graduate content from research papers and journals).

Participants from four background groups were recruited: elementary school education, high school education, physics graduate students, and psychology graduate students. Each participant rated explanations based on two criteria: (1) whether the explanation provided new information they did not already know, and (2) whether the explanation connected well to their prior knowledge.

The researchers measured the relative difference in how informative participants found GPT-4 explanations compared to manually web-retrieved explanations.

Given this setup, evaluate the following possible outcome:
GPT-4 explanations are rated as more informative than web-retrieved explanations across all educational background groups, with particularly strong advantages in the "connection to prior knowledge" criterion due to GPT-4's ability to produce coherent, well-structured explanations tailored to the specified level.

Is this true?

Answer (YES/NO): NO